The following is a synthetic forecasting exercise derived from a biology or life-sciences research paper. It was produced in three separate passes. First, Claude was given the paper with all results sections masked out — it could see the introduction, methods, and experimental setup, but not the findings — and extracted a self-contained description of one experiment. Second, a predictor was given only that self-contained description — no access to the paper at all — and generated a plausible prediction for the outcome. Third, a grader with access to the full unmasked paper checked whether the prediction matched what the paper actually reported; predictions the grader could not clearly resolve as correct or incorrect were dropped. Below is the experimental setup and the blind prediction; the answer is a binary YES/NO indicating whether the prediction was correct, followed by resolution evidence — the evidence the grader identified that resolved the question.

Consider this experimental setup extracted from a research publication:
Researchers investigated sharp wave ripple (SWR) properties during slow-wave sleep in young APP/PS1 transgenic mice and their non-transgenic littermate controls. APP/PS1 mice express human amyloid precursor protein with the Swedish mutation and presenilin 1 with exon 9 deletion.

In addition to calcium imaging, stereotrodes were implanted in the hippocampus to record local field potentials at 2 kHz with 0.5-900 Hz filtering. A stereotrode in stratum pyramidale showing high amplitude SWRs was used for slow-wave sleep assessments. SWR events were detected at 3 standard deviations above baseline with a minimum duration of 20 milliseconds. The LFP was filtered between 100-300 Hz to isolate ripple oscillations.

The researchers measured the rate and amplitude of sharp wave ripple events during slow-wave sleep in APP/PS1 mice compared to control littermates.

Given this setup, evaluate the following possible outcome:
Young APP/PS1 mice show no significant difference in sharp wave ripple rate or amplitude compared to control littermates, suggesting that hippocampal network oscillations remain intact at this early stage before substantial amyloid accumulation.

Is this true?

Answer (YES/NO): YES